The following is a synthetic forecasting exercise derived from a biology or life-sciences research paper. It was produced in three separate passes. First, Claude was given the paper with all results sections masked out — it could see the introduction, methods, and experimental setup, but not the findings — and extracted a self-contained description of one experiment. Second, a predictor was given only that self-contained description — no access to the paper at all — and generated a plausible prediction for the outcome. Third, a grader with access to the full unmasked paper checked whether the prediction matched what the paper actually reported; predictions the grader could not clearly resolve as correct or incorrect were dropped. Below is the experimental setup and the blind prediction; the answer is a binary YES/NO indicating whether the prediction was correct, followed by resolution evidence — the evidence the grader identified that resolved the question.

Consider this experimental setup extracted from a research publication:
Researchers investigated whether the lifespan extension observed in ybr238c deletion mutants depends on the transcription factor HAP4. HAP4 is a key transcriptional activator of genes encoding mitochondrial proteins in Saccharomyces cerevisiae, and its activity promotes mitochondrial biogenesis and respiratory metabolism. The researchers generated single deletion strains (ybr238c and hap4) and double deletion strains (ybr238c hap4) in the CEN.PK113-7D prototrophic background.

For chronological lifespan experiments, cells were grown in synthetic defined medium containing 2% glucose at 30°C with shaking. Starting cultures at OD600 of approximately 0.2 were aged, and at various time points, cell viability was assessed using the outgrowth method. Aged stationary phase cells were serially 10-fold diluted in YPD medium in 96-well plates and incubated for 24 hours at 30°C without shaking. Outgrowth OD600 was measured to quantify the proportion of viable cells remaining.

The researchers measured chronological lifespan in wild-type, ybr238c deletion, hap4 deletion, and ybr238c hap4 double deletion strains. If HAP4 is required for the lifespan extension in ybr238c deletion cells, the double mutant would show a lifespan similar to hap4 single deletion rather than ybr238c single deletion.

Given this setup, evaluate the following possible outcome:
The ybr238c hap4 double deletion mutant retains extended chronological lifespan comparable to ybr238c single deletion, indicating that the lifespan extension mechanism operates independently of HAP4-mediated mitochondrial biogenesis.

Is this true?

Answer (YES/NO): NO